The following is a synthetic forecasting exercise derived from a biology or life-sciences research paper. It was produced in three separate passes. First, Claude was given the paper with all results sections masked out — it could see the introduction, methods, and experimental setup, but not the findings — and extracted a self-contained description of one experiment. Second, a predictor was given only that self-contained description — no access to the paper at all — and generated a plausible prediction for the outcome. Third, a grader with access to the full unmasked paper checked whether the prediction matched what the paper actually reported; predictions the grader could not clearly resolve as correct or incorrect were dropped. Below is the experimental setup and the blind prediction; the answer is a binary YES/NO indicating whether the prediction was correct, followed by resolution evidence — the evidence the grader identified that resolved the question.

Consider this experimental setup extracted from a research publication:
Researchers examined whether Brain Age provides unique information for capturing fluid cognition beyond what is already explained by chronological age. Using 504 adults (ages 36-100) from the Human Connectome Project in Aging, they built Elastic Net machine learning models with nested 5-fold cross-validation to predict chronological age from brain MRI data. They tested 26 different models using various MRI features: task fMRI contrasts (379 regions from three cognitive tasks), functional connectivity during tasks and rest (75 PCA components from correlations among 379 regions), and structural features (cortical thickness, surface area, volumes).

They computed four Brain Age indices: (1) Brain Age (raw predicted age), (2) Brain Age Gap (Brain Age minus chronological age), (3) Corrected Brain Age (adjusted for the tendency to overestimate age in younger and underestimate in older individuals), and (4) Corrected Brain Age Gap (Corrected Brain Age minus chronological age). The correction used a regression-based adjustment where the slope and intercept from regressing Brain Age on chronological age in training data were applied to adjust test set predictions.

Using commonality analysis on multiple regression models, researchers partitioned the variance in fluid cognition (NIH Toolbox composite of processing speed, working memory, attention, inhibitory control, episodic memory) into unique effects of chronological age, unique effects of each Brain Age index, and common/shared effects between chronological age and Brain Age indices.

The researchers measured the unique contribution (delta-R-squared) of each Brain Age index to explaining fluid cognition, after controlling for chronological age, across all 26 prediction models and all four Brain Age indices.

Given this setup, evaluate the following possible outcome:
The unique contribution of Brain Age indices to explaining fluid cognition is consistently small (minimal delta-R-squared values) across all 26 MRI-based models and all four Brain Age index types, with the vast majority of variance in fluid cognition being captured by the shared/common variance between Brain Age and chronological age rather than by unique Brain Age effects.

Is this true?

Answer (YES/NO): NO